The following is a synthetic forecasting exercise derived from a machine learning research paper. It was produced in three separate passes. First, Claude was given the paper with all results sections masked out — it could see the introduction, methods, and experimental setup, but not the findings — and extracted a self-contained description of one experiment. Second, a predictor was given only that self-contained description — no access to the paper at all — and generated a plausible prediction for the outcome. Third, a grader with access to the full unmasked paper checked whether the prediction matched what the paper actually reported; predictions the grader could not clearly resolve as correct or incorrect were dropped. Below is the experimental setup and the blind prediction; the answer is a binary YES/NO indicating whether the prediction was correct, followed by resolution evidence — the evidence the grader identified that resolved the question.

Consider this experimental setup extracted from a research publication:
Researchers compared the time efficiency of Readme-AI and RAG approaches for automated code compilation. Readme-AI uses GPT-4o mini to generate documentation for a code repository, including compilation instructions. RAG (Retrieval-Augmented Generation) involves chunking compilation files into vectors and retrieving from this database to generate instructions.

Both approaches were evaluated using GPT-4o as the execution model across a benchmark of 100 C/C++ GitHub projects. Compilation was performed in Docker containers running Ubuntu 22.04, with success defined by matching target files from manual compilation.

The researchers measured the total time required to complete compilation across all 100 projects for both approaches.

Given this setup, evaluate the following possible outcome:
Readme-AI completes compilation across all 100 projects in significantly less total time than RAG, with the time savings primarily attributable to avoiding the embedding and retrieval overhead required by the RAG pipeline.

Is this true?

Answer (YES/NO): NO